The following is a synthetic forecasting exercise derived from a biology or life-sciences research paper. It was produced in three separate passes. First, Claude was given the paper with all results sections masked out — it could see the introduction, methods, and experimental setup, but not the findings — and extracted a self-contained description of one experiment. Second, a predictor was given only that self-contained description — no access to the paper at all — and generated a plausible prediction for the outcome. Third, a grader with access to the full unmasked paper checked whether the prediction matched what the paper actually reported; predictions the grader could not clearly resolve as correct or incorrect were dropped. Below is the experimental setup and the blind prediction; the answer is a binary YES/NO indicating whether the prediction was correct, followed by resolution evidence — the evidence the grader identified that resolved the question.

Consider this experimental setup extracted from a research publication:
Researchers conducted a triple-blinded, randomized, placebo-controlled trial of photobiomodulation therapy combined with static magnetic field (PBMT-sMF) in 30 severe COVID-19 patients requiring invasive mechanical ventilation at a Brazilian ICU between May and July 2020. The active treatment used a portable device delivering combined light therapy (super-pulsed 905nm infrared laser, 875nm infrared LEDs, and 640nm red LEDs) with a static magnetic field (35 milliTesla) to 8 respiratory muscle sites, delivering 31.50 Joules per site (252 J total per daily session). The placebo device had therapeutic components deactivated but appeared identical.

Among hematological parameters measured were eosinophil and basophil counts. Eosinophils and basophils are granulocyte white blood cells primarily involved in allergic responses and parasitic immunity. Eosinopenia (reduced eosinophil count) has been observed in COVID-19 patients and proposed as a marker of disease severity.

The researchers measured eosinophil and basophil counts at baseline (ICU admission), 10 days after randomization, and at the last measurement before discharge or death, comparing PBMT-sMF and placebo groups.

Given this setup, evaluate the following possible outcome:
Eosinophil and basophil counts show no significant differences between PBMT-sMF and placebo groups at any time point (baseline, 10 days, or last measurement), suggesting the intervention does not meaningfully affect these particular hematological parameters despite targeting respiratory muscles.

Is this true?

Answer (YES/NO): YES